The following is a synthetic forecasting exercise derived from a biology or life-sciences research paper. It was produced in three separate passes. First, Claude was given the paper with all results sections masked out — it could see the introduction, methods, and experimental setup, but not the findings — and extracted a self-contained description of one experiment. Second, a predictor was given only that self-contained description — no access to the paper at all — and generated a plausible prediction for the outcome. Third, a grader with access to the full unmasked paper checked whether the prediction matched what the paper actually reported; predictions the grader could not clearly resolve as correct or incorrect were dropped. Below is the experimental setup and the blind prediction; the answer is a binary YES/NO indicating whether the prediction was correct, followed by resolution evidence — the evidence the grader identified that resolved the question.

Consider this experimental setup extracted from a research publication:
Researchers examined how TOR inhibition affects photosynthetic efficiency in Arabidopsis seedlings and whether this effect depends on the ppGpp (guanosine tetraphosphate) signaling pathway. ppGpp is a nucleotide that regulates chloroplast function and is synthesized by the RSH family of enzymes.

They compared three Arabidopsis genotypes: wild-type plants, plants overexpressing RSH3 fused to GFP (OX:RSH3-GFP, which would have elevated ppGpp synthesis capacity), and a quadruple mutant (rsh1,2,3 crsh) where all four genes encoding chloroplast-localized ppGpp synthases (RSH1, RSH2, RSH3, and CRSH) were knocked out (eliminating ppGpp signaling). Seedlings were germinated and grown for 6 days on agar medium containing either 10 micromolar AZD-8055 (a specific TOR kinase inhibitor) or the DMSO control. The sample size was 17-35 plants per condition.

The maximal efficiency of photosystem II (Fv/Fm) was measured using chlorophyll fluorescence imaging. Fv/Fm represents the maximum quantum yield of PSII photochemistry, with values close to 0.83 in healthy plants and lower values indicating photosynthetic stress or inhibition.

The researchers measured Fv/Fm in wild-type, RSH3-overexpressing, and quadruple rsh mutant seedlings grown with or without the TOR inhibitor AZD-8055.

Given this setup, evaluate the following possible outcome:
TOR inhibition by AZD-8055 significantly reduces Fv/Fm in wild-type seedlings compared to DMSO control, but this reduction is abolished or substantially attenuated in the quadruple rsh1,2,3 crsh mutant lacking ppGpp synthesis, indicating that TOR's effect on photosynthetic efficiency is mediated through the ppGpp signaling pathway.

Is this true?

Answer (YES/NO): YES